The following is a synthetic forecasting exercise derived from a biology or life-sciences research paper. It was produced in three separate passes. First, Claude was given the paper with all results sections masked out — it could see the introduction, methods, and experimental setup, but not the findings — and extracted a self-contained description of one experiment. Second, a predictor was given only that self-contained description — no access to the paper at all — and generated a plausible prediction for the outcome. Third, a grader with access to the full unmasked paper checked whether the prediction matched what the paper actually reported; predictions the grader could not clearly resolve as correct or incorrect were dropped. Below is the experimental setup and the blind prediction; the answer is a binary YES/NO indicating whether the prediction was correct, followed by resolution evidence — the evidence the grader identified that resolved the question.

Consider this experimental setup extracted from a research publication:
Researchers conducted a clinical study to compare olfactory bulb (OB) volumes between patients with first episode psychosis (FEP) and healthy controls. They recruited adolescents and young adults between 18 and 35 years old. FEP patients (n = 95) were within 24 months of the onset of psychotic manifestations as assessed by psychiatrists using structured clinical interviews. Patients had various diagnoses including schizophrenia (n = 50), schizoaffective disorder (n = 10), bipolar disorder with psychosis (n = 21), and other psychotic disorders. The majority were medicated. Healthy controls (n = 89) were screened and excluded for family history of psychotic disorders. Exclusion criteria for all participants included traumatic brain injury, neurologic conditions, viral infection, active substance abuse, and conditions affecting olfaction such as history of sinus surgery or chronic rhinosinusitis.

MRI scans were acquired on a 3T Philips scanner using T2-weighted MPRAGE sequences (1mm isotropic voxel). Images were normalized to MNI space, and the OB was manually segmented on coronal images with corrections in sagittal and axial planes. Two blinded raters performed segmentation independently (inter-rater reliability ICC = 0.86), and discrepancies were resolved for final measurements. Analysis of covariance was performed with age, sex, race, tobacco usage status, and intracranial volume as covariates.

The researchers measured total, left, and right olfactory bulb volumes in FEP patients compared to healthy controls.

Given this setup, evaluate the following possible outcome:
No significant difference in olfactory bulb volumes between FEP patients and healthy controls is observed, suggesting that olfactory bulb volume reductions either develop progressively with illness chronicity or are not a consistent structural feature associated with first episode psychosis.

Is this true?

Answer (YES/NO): NO